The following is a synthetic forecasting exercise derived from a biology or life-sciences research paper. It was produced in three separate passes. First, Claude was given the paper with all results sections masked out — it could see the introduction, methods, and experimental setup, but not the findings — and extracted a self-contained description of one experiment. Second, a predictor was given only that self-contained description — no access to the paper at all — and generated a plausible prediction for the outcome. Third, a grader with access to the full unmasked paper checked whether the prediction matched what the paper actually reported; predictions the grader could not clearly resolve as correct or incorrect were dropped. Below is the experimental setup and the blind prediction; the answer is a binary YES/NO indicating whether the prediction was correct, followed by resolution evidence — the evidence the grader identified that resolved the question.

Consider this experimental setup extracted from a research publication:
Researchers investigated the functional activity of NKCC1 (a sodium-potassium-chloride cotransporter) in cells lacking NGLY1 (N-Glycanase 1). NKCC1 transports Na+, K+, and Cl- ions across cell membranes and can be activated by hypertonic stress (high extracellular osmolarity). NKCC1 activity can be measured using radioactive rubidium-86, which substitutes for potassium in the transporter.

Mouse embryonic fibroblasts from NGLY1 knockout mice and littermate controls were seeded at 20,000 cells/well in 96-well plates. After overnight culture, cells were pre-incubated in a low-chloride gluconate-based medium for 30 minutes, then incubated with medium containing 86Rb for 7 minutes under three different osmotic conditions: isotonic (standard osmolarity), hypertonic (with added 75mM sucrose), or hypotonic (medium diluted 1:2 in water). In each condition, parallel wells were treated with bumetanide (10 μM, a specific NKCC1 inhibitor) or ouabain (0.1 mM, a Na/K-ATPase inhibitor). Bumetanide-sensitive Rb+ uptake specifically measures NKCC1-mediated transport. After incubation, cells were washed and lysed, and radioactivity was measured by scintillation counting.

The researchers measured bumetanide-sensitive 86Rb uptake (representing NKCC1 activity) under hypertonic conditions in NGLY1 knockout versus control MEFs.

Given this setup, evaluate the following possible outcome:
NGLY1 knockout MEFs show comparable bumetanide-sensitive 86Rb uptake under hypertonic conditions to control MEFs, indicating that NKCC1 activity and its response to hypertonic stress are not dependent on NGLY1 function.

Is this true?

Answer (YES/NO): NO